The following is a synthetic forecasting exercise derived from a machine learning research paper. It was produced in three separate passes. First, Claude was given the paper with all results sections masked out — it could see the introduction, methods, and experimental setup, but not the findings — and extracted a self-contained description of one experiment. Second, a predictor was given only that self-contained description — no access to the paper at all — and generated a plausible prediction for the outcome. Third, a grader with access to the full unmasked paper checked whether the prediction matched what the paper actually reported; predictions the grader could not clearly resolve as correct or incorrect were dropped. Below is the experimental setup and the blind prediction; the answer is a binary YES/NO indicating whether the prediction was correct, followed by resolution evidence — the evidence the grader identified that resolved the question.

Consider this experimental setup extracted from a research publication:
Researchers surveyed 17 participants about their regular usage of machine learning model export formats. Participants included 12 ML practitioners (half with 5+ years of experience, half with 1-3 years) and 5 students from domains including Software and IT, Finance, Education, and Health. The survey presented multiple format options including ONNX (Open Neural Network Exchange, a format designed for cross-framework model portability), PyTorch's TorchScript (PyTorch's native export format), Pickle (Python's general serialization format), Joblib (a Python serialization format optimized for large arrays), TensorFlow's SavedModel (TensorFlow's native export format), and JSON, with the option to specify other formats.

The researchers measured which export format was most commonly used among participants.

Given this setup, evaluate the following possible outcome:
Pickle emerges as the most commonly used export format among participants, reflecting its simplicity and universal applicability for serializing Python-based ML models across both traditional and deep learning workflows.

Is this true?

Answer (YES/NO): NO